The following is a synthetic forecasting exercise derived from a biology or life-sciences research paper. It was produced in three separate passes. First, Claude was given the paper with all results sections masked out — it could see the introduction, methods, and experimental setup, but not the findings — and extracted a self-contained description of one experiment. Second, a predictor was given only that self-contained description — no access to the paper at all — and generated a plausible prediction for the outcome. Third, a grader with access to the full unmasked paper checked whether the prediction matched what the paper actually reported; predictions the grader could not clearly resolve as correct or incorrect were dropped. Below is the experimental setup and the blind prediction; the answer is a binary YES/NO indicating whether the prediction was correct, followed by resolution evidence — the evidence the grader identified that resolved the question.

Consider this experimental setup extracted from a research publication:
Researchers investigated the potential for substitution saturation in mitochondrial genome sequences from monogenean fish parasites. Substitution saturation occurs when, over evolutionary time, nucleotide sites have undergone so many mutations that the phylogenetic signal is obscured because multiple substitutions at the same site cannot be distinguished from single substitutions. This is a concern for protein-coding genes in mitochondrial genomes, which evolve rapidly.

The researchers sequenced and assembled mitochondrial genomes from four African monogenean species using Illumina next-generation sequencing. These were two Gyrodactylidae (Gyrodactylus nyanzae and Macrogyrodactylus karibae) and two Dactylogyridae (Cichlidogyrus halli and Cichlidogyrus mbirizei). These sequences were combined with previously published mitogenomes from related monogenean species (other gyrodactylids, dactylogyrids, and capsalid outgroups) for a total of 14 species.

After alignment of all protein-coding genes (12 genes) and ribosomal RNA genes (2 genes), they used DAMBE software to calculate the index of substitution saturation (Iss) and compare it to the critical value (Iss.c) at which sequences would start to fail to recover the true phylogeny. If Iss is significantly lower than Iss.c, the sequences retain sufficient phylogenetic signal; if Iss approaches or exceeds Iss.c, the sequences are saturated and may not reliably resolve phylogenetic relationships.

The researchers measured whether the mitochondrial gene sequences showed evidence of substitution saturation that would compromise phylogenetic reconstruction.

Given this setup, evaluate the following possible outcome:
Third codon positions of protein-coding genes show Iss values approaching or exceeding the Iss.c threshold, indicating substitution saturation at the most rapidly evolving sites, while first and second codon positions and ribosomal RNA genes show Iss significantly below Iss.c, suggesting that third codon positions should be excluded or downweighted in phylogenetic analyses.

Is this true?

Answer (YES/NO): NO